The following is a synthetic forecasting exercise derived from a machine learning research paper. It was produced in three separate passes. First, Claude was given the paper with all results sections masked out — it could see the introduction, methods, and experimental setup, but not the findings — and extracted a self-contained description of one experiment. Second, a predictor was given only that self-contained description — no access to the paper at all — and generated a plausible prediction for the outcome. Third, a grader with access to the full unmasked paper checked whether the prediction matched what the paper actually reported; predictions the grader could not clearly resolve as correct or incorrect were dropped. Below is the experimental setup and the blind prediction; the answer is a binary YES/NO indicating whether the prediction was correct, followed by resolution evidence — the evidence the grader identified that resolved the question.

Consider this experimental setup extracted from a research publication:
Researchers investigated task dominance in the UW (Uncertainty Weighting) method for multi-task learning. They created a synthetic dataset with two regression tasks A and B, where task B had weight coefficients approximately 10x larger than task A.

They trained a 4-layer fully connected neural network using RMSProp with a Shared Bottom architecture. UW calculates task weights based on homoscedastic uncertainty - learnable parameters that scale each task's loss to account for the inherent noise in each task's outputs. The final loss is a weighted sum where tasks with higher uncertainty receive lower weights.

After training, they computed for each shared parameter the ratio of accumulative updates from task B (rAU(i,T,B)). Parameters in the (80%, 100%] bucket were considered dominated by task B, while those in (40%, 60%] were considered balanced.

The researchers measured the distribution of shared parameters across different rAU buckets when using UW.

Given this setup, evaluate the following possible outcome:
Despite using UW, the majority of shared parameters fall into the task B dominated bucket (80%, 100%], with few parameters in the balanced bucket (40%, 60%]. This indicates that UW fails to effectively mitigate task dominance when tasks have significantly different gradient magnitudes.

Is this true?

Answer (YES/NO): YES